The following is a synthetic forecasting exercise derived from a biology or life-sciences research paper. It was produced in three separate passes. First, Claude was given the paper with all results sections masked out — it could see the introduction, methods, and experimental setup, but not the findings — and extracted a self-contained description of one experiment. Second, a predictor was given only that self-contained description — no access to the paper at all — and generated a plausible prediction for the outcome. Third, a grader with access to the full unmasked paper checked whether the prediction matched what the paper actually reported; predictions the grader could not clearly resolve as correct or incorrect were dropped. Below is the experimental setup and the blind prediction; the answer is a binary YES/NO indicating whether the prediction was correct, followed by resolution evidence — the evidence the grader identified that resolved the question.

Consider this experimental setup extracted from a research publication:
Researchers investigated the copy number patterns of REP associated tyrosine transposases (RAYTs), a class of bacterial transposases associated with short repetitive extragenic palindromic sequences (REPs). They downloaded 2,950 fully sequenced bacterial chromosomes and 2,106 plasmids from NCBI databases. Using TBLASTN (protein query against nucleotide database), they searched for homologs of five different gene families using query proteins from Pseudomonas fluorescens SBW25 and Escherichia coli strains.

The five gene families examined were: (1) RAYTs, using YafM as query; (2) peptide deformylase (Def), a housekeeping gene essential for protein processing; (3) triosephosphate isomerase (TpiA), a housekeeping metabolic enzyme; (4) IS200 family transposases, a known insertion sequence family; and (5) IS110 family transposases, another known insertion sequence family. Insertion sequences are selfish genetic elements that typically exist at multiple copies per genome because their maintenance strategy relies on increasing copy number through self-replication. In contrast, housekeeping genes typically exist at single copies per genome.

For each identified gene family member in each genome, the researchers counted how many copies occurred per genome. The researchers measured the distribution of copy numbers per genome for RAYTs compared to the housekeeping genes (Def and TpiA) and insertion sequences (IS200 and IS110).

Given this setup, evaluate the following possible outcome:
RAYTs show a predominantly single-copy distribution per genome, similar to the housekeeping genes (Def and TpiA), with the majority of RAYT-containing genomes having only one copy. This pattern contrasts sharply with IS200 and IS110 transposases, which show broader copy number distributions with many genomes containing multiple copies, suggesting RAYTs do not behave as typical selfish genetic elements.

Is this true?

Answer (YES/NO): YES